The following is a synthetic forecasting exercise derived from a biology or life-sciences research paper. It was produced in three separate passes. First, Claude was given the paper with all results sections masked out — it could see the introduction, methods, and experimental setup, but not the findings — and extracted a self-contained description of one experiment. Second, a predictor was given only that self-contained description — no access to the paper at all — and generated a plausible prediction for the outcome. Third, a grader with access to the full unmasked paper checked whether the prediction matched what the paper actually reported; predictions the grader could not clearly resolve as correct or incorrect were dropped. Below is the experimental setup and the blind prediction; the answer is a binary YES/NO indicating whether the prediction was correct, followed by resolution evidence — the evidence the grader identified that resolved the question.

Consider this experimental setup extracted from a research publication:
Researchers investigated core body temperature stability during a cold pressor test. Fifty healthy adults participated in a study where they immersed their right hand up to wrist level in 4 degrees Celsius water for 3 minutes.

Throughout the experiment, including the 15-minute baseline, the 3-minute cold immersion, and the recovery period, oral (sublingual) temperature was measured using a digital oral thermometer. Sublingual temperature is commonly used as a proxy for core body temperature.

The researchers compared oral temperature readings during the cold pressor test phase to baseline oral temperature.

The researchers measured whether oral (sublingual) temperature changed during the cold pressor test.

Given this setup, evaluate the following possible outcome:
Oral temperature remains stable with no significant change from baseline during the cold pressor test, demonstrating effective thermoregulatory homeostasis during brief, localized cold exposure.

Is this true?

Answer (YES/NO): YES